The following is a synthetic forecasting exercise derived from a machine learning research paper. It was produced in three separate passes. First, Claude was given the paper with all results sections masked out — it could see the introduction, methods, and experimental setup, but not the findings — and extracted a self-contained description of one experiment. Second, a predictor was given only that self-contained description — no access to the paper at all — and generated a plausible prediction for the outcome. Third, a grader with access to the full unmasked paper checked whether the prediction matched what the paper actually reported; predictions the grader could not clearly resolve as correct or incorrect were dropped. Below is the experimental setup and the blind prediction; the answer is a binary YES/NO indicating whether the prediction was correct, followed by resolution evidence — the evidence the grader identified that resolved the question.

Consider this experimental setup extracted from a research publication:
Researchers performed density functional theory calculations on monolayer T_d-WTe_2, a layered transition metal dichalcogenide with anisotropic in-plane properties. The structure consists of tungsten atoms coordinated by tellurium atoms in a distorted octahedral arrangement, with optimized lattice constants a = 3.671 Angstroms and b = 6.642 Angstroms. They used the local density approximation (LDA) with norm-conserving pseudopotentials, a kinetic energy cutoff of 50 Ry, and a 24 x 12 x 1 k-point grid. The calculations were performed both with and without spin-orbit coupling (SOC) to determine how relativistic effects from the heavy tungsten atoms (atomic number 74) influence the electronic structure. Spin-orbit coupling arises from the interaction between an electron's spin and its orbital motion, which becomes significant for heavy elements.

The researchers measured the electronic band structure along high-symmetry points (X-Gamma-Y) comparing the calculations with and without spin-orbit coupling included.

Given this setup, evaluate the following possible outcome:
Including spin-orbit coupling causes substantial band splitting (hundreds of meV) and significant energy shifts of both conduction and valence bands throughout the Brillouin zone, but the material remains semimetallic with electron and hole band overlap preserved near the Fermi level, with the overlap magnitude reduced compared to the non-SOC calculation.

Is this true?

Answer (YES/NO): NO